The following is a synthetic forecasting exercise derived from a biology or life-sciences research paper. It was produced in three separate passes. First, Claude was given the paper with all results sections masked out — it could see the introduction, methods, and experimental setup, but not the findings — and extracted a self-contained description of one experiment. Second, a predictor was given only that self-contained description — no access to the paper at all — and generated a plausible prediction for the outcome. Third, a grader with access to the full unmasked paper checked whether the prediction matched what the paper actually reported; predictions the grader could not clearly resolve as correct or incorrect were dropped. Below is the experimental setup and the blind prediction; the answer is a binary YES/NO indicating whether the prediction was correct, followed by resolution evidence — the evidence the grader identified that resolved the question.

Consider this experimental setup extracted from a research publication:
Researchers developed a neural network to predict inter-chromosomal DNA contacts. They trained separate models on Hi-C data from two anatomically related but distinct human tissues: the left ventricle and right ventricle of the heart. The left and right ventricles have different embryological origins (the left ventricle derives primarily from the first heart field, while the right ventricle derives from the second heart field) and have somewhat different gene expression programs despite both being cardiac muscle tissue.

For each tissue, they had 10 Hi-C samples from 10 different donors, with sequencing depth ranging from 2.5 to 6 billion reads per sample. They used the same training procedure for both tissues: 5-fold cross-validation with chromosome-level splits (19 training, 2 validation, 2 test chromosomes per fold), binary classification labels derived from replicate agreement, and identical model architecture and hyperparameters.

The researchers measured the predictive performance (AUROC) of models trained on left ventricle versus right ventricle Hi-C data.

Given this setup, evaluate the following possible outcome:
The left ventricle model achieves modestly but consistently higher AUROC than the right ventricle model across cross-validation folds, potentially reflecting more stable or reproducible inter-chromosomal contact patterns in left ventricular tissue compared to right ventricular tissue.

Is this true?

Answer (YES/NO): NO